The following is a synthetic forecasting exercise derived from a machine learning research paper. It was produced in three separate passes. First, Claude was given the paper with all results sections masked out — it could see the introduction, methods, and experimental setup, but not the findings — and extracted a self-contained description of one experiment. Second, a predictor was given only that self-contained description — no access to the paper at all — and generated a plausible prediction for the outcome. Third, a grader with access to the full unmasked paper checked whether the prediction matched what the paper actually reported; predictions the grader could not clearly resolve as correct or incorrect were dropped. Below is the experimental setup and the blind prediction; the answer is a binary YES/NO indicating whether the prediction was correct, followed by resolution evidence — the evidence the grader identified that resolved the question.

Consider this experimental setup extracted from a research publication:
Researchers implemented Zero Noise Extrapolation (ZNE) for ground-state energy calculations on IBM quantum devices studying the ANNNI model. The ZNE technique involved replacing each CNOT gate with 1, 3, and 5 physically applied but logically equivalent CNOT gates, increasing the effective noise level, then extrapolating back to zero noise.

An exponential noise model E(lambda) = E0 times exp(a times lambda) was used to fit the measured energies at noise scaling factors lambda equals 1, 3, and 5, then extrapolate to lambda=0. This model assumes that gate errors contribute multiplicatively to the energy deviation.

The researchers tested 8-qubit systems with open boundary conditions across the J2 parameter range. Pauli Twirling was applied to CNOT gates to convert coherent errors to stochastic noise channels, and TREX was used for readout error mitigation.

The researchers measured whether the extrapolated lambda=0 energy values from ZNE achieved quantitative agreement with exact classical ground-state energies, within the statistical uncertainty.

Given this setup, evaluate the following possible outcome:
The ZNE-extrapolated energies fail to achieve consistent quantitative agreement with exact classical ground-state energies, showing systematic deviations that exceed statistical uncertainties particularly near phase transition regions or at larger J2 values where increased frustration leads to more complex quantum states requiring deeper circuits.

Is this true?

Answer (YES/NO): YES